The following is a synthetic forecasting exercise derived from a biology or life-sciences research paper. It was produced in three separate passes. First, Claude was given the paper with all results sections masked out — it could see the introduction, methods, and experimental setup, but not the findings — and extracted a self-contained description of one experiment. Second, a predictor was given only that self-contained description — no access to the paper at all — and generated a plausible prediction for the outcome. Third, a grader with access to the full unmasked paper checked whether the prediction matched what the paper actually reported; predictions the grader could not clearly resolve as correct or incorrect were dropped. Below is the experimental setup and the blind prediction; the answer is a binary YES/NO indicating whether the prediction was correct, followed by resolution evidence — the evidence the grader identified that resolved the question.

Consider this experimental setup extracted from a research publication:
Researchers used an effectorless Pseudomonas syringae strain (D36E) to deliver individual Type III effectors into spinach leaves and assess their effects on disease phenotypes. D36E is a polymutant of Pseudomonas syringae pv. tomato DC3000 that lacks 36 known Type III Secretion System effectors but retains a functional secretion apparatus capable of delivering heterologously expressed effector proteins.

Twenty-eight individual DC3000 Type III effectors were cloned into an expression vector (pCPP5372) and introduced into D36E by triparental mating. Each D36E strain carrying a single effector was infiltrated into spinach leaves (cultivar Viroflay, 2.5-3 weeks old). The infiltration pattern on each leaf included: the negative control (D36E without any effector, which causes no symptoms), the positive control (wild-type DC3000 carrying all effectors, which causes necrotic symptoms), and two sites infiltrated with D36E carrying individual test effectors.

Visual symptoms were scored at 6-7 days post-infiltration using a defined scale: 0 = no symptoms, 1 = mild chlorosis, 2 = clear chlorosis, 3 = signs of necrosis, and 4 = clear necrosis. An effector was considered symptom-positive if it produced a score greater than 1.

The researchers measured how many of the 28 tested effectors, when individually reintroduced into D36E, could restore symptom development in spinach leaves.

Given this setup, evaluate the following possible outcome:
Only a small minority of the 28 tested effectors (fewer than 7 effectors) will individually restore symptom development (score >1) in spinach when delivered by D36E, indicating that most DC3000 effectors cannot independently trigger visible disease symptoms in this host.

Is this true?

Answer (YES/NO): NO